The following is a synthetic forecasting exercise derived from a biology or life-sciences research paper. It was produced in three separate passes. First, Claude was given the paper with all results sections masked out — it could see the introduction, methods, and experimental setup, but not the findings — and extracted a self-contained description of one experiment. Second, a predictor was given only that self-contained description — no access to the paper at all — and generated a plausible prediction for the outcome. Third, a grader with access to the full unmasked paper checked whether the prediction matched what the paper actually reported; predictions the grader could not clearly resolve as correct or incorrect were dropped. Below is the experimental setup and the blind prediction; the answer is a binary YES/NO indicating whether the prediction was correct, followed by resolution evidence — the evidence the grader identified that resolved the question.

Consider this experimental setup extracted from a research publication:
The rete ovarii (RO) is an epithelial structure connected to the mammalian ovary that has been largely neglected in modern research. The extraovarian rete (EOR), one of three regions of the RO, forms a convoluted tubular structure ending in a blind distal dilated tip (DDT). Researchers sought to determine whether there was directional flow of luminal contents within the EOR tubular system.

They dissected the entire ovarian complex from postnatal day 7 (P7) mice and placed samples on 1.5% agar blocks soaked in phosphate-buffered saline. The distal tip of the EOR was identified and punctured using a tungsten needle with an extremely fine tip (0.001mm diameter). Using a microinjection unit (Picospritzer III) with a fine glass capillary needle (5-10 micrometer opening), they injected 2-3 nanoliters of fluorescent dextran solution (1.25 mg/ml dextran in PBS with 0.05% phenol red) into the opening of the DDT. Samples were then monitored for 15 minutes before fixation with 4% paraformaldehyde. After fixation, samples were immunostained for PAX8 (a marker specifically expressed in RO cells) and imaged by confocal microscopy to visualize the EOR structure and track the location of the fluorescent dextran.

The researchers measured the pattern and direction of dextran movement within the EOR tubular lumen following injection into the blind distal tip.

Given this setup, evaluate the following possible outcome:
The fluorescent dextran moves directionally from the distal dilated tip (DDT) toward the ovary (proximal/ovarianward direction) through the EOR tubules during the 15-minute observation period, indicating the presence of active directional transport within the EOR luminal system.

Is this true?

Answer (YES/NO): YES